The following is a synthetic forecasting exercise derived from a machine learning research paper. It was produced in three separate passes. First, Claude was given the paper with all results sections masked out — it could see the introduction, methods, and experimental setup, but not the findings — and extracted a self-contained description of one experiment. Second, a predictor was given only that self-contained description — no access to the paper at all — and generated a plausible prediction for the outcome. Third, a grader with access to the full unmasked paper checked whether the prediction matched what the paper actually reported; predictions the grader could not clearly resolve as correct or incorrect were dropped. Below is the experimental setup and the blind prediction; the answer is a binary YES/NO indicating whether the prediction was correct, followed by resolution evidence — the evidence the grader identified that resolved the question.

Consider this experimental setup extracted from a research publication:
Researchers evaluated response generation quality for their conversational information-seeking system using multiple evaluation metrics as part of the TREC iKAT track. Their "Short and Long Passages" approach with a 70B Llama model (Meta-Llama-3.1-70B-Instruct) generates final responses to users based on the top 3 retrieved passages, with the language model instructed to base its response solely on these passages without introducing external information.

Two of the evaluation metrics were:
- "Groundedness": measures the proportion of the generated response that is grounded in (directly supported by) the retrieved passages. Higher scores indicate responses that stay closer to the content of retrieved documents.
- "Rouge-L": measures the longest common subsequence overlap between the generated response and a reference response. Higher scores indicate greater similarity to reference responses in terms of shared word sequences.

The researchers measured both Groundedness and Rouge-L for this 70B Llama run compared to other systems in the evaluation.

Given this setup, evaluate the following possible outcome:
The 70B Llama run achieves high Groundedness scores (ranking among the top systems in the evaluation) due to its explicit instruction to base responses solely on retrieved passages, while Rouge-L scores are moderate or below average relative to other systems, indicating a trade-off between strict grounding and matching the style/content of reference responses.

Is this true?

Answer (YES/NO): NO